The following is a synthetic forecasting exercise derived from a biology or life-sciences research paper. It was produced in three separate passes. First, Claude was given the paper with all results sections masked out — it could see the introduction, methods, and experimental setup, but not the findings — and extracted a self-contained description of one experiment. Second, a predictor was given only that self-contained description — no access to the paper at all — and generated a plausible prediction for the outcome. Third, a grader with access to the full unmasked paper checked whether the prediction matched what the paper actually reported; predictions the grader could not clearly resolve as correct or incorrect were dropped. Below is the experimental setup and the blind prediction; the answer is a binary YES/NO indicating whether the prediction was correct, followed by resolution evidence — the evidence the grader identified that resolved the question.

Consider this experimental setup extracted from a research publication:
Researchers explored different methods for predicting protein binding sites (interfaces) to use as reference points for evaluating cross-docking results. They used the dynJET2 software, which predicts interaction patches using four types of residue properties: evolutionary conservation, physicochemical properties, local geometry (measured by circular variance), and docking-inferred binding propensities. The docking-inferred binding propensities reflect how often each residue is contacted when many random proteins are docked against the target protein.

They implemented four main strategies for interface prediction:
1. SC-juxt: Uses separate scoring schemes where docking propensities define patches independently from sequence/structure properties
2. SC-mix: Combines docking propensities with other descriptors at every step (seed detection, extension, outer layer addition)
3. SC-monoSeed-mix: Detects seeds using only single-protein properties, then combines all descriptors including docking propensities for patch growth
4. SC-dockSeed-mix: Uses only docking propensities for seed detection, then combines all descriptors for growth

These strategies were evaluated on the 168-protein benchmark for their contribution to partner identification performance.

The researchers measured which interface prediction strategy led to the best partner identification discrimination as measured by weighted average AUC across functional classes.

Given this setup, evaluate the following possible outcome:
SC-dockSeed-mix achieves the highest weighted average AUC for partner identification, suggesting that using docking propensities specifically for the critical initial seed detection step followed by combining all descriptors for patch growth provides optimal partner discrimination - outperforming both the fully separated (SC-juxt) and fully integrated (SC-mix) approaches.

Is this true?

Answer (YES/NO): YES